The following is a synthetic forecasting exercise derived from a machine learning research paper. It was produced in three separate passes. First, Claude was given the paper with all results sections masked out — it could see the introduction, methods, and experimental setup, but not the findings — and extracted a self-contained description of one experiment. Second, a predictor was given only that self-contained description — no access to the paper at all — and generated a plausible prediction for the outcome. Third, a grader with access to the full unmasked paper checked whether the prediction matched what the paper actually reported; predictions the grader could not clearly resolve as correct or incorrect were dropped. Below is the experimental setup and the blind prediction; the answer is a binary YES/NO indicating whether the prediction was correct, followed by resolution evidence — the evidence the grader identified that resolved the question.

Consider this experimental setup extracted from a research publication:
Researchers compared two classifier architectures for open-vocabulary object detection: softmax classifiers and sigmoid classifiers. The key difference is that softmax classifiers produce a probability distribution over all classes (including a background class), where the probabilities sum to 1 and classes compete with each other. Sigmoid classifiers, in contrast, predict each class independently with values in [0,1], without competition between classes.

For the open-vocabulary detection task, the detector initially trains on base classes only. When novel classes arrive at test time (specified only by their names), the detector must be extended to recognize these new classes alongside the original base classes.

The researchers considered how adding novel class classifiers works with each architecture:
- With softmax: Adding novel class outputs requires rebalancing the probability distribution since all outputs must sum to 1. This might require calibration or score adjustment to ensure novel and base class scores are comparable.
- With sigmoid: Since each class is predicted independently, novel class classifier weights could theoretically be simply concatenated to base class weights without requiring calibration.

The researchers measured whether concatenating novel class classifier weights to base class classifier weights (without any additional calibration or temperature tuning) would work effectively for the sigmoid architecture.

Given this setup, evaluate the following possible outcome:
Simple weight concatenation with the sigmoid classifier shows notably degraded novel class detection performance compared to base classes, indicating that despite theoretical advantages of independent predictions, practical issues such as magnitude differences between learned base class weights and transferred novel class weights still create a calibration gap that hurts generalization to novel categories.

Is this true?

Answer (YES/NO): NO